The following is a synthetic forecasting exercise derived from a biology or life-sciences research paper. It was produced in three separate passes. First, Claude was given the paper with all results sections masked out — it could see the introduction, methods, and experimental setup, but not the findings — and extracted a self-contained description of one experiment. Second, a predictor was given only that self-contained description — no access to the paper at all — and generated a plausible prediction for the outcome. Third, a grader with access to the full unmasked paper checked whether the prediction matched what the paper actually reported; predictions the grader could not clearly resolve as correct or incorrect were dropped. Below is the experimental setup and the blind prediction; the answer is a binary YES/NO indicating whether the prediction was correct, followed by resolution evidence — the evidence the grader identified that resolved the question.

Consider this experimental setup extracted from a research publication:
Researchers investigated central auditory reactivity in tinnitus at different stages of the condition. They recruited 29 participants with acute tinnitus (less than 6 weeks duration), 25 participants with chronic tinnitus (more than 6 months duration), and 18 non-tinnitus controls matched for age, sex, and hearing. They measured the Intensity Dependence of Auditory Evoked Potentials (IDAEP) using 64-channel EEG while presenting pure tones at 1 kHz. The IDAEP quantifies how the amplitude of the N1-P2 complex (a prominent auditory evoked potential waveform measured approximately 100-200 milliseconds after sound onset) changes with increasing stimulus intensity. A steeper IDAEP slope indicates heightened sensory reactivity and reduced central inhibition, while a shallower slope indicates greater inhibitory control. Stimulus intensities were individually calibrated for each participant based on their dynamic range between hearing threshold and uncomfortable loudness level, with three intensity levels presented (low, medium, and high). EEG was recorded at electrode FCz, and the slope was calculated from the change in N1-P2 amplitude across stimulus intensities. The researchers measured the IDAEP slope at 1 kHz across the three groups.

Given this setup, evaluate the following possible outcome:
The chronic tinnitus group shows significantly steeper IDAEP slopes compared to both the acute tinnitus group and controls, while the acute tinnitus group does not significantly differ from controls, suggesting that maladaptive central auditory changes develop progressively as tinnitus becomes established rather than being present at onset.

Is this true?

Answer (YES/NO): NO